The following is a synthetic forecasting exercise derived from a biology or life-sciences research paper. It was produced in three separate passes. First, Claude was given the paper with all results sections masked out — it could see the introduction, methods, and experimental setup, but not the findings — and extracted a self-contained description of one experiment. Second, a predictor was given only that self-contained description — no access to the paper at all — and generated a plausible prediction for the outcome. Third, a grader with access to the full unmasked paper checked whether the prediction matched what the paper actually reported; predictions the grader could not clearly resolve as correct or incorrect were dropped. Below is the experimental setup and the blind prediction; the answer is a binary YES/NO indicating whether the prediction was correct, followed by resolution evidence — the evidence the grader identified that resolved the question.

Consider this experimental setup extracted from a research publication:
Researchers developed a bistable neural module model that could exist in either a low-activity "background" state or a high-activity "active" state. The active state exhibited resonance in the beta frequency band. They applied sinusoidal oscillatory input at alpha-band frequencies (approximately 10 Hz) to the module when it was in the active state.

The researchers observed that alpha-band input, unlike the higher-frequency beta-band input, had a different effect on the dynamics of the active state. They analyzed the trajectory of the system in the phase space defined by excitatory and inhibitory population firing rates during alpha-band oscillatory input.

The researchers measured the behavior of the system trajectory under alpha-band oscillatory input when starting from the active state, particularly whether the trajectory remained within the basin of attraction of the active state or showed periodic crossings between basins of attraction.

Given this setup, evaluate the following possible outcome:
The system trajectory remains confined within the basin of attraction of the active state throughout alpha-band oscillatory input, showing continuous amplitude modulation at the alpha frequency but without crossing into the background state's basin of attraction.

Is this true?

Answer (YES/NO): NO